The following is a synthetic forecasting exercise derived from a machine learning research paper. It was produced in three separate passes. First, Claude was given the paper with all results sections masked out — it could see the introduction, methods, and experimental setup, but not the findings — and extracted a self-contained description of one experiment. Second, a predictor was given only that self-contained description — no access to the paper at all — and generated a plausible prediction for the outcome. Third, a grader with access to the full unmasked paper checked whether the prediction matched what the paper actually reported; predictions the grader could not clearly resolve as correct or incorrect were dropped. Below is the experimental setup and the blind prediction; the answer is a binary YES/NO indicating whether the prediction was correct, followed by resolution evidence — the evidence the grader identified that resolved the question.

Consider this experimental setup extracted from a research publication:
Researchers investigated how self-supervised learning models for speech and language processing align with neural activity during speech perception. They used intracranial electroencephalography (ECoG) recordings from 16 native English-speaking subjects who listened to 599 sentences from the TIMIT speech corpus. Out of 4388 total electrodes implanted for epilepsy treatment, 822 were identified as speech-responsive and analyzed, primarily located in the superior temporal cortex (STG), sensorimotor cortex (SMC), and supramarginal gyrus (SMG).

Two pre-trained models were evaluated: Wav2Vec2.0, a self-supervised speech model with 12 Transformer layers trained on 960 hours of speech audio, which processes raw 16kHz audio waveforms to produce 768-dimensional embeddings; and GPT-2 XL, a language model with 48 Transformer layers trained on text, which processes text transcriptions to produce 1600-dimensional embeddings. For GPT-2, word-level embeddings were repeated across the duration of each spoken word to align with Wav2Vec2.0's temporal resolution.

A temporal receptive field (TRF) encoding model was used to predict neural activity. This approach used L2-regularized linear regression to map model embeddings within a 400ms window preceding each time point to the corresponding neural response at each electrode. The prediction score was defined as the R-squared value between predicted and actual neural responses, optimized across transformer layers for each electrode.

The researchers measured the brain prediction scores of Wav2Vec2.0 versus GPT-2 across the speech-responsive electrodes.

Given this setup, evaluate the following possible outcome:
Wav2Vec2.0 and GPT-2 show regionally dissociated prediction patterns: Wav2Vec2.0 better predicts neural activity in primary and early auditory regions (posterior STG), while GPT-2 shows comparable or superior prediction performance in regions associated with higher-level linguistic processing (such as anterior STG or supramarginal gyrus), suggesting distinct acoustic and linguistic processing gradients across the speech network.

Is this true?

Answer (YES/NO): NO